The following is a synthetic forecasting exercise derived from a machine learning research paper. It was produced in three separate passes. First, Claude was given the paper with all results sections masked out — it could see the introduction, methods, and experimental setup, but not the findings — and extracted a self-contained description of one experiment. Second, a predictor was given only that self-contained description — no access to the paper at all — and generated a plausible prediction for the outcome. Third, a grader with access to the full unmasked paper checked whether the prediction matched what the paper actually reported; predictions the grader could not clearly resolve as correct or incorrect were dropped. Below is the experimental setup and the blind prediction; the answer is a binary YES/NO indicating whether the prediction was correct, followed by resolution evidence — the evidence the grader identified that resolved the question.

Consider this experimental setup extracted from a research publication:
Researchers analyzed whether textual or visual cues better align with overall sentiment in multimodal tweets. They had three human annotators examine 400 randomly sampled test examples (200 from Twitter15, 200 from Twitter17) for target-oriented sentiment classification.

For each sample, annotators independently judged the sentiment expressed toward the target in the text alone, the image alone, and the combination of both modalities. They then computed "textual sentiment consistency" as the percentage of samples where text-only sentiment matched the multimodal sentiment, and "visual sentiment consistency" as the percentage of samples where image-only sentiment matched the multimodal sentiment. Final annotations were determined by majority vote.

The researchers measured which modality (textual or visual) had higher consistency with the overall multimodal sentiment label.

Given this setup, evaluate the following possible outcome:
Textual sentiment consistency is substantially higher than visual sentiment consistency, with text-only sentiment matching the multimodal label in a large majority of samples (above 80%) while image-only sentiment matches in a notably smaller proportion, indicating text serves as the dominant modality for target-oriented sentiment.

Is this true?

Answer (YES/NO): YES